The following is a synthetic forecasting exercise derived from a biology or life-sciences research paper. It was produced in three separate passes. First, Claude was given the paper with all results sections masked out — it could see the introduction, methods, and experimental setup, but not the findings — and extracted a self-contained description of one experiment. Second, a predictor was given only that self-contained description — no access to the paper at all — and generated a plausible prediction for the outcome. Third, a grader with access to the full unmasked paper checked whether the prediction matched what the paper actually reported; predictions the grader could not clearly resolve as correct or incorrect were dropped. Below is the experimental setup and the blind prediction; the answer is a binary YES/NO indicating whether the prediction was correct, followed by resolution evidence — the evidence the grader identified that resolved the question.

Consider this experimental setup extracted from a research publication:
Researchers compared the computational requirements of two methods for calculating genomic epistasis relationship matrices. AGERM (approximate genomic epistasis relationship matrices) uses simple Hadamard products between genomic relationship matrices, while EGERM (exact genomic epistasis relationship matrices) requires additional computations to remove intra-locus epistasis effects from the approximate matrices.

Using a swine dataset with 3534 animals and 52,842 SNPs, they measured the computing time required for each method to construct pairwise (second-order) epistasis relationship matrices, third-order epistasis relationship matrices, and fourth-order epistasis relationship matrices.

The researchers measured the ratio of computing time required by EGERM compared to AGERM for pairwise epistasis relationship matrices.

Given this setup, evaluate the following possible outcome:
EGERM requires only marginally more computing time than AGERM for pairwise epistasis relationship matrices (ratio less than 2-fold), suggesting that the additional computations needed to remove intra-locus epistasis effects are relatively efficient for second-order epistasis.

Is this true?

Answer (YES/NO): NO